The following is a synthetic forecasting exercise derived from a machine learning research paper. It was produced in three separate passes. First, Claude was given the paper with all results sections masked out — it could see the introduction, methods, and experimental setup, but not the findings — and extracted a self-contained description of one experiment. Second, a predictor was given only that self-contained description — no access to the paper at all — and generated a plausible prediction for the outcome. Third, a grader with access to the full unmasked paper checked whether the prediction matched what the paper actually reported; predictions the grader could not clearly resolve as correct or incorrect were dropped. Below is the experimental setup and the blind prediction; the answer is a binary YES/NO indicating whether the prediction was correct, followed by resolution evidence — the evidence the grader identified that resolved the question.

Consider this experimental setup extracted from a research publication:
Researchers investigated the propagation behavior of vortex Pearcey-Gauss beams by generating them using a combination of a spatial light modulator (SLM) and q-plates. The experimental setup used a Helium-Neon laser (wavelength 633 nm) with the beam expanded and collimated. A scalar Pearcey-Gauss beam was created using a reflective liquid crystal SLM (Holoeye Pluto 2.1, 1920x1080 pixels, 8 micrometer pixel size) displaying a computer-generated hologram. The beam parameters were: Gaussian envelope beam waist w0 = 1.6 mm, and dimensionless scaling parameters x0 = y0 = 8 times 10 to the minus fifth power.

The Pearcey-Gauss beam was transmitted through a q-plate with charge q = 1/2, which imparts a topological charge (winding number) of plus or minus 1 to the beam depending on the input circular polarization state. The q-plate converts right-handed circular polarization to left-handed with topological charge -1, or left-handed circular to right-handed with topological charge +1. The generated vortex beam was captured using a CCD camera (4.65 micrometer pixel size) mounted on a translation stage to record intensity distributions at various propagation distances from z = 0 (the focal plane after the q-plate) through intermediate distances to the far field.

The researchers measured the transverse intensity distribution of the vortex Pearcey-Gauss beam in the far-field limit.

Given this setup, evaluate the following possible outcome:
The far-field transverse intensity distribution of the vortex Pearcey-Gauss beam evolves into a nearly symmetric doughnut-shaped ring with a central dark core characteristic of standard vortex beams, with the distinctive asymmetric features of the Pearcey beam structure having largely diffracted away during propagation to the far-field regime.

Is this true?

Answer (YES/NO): NO